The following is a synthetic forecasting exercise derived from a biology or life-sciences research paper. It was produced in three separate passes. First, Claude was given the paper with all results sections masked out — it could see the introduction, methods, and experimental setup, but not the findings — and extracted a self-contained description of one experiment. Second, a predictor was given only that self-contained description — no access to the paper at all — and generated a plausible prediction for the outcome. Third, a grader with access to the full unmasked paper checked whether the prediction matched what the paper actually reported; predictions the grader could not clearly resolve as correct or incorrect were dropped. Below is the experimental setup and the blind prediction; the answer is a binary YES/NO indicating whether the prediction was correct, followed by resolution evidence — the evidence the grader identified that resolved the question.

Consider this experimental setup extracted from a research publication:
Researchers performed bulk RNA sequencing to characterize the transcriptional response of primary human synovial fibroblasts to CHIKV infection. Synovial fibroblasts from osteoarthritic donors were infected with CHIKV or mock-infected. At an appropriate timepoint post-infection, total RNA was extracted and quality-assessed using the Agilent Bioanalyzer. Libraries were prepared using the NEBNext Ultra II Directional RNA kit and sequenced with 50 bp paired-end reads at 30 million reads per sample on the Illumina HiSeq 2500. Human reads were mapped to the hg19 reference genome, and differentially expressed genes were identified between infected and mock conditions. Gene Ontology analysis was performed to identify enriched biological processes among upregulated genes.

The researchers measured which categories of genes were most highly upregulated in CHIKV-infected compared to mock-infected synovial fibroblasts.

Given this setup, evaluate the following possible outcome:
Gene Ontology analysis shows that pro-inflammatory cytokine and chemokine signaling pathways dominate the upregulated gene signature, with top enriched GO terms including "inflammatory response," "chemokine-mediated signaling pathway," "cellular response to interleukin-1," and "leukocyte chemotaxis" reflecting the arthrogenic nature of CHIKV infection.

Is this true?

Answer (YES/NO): NO